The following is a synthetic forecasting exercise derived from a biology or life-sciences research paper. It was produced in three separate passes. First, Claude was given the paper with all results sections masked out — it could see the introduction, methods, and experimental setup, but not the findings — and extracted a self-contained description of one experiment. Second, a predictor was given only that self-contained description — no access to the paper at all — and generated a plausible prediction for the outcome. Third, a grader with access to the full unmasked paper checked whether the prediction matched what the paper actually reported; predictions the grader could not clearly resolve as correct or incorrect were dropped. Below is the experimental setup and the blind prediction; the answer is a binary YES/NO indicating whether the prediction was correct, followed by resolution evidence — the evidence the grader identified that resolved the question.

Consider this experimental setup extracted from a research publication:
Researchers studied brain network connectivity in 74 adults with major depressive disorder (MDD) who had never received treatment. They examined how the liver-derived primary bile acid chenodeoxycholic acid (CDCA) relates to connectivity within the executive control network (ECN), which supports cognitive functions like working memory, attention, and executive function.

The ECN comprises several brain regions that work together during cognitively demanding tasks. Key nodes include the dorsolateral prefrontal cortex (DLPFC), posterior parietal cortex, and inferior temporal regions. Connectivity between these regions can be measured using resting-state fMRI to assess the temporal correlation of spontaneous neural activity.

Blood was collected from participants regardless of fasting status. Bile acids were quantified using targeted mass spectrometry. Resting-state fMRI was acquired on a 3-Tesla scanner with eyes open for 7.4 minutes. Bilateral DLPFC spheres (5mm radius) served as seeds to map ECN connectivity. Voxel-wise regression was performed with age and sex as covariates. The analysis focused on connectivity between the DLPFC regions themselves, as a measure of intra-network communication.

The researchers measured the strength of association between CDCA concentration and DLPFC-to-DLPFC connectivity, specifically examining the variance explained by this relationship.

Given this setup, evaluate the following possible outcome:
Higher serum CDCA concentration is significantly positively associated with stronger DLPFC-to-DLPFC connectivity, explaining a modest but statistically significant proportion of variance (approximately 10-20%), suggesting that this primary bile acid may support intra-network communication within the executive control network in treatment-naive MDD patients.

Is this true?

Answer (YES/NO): NO